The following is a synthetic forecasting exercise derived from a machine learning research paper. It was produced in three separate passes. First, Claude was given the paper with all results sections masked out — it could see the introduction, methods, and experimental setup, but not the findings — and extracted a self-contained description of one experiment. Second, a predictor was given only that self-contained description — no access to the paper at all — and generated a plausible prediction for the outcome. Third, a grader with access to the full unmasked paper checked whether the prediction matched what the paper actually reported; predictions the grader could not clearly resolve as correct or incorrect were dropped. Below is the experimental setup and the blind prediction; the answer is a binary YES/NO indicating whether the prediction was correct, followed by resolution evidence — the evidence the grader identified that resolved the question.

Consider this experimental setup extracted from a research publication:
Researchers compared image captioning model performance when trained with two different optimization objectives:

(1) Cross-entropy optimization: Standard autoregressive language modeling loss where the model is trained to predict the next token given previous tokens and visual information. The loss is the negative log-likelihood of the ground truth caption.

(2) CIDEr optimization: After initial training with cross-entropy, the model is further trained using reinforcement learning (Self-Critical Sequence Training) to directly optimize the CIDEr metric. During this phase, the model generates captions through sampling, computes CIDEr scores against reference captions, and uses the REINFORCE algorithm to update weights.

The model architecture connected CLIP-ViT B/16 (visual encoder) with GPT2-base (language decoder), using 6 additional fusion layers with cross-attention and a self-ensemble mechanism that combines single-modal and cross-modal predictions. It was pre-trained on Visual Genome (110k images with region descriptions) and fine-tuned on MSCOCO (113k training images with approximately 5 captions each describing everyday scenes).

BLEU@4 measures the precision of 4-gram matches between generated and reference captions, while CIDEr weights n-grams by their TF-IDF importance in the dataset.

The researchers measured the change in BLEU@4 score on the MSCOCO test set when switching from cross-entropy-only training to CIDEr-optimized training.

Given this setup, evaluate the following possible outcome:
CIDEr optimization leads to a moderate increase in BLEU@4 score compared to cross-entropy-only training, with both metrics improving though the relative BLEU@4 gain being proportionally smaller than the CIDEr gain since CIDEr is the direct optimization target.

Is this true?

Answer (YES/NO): NO